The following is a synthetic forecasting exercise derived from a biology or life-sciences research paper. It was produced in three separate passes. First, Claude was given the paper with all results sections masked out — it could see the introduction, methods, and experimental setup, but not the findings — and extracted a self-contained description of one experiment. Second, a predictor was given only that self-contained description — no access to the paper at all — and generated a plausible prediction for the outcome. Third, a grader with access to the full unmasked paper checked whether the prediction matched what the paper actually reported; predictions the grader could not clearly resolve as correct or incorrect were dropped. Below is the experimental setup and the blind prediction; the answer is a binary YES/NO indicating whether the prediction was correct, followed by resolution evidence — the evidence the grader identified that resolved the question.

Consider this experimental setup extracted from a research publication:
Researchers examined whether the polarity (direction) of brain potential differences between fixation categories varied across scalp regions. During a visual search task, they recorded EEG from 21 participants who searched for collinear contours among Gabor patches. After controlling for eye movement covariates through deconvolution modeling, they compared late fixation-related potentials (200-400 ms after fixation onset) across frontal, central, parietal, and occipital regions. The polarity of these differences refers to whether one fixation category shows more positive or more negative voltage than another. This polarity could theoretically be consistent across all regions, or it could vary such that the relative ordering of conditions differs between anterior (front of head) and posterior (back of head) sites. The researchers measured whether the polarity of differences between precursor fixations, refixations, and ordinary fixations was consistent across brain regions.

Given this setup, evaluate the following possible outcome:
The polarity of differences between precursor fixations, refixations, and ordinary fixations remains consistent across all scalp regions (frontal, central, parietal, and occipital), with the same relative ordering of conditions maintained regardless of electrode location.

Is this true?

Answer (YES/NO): NO